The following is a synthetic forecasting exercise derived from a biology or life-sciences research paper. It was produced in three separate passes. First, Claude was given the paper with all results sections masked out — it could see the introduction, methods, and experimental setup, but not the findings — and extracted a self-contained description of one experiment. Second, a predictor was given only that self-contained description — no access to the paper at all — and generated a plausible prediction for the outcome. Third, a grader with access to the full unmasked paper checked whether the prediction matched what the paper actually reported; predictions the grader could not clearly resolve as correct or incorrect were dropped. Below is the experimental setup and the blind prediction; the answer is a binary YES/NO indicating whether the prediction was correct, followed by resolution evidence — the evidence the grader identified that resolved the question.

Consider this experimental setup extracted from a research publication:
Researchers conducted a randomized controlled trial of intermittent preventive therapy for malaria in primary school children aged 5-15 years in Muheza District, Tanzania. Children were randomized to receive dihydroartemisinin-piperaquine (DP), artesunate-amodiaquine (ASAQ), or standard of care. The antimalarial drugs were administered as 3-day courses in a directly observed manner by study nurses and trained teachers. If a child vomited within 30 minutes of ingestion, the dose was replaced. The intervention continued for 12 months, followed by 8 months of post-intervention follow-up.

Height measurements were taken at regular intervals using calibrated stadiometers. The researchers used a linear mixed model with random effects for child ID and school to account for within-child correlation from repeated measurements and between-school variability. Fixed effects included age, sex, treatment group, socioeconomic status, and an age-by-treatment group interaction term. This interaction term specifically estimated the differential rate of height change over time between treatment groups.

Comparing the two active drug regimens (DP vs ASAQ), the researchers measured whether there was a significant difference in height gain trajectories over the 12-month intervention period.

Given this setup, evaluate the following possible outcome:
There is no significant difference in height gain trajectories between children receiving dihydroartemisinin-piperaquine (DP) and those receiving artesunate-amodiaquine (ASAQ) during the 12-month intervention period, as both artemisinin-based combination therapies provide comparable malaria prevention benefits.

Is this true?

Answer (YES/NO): YES